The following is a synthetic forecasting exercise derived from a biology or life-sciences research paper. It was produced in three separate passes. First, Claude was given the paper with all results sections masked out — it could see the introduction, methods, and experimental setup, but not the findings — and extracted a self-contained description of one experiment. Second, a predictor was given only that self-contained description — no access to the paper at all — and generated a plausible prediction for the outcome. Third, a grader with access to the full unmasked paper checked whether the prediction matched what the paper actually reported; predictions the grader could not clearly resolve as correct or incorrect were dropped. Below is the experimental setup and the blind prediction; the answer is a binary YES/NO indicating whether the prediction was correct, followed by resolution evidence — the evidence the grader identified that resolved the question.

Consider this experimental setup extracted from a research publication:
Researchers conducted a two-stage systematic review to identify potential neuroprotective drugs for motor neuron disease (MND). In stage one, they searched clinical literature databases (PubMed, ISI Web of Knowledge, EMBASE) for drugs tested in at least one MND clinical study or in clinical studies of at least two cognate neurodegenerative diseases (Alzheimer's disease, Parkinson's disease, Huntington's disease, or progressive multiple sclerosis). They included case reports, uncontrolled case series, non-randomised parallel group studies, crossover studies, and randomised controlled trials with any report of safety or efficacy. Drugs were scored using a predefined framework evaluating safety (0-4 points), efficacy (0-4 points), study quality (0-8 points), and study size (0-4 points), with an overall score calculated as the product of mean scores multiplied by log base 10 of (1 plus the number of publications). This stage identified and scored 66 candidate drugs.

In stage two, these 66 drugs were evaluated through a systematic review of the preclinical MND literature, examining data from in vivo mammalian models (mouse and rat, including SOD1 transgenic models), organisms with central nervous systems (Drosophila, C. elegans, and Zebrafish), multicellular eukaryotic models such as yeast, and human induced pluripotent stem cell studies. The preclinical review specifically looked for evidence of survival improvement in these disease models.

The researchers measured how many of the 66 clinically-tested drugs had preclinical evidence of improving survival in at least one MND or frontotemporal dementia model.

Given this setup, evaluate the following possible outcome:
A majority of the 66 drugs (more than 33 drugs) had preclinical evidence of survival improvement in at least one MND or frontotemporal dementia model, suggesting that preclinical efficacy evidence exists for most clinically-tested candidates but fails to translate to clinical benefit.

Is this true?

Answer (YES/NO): NO